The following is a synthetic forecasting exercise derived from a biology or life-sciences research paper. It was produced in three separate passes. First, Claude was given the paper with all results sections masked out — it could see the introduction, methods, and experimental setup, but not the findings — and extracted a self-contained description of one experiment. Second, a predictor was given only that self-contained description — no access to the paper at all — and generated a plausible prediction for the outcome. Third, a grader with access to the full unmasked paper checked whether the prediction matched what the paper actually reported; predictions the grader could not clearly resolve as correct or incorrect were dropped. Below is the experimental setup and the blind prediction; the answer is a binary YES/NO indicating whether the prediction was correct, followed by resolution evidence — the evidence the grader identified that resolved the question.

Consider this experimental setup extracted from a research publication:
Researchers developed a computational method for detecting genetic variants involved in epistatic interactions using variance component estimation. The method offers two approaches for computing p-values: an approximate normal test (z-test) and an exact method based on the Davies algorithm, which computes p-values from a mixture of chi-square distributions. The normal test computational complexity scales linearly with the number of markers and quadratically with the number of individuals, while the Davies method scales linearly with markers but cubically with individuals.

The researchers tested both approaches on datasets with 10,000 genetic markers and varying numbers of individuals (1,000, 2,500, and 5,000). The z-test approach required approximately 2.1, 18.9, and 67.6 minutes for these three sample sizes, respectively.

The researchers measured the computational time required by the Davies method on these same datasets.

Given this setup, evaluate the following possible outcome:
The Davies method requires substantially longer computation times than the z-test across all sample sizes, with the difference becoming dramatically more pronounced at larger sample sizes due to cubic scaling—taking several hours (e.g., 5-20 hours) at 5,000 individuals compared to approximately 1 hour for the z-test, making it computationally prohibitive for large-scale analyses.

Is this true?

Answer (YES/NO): YES